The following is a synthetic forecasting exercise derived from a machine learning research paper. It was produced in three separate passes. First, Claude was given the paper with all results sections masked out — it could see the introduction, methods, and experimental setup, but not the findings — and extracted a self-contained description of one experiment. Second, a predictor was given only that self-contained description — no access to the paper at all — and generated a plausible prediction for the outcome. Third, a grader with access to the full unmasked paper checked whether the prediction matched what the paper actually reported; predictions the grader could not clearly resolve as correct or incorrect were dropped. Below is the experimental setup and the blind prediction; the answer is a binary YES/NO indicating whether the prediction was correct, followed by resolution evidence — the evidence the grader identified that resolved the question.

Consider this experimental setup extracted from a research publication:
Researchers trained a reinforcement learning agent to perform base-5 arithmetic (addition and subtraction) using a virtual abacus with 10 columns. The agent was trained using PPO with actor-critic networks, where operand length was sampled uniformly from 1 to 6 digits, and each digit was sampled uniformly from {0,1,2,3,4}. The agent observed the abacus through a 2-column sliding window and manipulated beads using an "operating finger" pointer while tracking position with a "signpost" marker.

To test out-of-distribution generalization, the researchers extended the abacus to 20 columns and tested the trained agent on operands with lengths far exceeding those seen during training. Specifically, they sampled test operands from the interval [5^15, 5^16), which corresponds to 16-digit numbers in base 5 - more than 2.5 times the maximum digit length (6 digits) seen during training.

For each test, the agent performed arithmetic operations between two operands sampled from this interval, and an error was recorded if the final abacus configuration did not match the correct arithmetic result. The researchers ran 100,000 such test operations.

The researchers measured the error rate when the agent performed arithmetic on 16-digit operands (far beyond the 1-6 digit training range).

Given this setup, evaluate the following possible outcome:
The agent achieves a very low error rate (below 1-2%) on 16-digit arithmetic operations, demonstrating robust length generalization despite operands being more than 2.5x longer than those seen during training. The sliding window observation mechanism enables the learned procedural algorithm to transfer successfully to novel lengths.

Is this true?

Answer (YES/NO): YES